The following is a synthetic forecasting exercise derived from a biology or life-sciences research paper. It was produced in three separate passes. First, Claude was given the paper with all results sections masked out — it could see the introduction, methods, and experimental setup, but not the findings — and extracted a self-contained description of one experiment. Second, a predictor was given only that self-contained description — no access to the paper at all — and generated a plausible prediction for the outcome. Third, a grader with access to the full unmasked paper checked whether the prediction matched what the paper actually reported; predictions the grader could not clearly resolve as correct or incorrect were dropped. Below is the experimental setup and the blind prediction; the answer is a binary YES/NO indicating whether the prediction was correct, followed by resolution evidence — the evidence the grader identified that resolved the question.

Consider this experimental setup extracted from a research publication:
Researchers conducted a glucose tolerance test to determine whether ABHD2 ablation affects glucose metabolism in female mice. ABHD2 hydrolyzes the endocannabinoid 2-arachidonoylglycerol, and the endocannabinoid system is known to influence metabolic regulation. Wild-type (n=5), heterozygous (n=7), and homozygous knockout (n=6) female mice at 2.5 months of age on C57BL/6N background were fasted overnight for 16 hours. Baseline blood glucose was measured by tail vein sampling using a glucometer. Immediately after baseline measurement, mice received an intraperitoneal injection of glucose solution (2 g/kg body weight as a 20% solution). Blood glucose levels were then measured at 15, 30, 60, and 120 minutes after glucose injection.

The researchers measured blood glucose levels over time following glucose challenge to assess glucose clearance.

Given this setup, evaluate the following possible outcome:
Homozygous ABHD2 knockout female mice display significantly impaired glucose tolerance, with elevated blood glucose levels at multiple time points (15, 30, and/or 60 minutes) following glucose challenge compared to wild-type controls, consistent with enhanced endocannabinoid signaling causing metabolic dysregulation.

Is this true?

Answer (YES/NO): NO